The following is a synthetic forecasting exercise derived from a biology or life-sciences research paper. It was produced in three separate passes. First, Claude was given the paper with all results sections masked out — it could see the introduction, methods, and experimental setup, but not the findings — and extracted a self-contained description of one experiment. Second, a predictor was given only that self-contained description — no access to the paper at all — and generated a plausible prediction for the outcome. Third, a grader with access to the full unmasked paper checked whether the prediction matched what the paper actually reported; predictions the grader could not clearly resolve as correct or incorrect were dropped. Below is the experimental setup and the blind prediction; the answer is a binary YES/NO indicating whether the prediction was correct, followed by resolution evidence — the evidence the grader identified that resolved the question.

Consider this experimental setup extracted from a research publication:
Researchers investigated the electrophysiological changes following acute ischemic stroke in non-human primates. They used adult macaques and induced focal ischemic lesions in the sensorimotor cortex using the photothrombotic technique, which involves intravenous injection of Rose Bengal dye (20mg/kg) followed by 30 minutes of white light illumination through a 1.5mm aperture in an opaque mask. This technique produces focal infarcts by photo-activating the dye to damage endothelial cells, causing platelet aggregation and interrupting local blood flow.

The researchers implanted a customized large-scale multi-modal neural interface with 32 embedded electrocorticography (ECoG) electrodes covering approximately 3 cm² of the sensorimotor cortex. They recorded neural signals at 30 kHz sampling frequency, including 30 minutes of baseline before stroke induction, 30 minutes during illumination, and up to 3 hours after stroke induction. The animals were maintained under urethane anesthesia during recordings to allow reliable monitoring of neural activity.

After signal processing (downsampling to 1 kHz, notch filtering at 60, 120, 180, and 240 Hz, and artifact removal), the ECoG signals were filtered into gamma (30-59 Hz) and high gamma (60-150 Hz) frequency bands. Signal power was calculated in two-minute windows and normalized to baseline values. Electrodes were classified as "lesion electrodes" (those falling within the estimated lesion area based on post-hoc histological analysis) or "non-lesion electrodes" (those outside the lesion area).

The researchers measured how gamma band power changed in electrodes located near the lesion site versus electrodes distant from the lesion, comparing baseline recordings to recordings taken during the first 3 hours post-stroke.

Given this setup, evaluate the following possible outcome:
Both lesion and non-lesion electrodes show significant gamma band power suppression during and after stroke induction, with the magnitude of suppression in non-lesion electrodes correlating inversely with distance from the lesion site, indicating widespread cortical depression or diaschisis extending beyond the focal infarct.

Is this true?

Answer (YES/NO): NO